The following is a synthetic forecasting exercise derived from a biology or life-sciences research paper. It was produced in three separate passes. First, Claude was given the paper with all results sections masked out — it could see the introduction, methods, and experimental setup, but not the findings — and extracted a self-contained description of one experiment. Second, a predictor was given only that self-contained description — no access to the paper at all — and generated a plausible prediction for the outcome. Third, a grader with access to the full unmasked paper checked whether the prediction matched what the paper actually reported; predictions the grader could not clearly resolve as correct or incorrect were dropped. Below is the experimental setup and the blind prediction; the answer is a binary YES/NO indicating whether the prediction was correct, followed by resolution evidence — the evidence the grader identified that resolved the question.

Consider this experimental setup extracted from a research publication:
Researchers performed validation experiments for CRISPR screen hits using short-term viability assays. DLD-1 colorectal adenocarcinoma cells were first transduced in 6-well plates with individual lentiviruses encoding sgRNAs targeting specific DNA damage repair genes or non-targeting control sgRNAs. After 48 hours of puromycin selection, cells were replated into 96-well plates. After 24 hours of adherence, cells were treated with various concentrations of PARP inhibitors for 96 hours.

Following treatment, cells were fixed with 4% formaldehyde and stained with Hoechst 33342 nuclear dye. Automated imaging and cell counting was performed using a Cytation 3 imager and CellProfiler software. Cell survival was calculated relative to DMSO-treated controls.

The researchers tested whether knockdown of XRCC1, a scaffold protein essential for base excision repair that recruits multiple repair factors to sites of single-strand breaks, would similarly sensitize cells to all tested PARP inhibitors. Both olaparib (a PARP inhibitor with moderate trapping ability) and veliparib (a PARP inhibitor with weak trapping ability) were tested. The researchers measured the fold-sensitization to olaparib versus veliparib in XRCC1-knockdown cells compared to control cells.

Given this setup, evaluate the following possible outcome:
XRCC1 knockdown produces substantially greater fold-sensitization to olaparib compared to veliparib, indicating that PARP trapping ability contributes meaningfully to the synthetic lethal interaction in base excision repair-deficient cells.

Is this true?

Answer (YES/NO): YES